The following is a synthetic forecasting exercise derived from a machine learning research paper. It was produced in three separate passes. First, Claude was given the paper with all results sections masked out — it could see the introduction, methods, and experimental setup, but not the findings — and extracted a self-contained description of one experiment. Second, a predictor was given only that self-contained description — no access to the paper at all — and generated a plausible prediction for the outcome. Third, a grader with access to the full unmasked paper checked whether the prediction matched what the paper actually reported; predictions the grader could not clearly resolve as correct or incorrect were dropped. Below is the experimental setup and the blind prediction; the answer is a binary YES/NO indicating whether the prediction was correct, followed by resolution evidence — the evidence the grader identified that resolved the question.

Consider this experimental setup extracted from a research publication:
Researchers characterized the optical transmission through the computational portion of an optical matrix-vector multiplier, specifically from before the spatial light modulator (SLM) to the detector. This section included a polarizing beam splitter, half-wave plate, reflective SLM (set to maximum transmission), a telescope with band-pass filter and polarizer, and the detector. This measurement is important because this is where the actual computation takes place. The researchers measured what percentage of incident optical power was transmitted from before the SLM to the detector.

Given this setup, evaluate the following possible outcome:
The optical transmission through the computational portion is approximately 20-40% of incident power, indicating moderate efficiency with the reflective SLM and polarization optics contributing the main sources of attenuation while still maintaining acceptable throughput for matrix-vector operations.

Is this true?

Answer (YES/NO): YES